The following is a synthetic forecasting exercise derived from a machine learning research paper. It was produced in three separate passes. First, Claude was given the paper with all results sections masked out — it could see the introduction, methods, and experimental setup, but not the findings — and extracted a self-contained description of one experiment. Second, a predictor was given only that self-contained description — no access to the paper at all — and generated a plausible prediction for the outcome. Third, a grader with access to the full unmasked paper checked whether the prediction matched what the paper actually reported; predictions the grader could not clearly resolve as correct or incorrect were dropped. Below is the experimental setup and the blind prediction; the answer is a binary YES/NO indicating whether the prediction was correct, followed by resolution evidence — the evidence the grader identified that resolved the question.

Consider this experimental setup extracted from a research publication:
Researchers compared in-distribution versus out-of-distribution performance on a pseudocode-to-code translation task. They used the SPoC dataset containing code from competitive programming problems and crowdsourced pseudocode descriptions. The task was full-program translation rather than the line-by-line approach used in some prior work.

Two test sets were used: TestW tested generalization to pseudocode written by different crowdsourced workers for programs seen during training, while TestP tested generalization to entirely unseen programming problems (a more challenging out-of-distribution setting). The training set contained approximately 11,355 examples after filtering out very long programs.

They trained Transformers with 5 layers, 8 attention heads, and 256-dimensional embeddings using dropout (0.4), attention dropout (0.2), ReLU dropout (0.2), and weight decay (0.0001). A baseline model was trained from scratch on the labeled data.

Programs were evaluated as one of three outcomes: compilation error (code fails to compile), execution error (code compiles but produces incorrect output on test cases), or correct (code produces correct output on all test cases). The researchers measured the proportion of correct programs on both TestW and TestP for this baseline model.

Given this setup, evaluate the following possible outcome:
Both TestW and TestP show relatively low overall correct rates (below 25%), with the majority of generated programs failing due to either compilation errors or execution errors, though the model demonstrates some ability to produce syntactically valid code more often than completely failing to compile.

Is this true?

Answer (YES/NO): NO